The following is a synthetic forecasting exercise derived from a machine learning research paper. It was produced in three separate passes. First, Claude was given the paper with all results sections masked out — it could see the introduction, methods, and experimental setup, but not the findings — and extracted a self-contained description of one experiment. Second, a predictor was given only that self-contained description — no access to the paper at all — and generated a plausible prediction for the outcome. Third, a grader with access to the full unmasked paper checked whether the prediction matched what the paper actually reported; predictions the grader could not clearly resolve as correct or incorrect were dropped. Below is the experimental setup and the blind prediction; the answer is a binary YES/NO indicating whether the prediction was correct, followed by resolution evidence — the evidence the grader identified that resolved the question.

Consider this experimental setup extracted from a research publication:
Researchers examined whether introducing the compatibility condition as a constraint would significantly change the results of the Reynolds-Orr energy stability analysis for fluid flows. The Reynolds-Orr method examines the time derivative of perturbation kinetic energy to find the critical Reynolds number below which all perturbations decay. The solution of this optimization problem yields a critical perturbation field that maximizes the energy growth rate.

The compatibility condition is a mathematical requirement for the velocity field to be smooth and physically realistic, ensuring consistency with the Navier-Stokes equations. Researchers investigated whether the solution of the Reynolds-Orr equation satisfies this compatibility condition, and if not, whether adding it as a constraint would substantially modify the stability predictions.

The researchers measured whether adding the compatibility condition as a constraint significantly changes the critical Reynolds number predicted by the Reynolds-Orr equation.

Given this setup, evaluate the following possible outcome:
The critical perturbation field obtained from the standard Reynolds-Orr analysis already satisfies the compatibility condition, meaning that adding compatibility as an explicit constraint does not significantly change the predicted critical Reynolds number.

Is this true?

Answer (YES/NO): NO